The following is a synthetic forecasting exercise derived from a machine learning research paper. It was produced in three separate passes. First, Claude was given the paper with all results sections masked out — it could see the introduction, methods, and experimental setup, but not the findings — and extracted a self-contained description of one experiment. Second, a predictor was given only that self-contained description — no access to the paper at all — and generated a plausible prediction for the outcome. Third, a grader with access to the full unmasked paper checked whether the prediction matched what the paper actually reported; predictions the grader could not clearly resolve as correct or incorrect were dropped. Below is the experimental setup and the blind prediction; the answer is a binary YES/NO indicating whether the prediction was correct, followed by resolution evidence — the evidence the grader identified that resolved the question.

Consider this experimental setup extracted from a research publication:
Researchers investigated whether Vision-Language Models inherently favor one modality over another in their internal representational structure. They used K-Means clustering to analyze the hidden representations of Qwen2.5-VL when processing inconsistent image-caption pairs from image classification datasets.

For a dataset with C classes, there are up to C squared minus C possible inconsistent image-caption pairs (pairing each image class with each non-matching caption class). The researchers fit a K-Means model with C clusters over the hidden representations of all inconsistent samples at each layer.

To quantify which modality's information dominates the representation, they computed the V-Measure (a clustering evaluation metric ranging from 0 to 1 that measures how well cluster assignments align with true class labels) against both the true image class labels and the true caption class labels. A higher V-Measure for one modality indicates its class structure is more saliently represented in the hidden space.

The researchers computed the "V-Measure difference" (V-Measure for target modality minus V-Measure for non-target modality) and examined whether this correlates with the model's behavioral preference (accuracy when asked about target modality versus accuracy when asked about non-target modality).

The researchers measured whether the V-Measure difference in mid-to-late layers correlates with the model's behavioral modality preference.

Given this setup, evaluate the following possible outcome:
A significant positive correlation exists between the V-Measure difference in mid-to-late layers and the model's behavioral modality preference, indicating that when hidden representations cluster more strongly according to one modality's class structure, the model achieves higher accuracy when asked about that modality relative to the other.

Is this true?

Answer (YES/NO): YES